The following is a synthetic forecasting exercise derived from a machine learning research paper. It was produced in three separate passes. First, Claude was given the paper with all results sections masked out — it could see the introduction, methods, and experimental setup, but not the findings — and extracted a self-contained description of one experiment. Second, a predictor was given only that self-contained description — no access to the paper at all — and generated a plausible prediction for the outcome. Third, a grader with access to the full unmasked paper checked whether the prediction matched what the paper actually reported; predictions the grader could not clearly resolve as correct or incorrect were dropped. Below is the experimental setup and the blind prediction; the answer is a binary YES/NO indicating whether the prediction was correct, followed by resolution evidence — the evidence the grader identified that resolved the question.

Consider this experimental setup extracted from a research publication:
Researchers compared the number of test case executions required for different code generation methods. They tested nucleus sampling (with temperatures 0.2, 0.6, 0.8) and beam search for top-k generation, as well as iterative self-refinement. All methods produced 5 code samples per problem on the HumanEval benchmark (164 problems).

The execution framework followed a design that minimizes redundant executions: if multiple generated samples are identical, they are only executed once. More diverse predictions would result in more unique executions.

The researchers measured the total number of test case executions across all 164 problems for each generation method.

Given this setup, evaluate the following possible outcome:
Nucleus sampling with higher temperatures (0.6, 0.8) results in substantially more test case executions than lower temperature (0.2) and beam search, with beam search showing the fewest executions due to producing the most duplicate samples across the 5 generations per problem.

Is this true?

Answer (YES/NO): YES